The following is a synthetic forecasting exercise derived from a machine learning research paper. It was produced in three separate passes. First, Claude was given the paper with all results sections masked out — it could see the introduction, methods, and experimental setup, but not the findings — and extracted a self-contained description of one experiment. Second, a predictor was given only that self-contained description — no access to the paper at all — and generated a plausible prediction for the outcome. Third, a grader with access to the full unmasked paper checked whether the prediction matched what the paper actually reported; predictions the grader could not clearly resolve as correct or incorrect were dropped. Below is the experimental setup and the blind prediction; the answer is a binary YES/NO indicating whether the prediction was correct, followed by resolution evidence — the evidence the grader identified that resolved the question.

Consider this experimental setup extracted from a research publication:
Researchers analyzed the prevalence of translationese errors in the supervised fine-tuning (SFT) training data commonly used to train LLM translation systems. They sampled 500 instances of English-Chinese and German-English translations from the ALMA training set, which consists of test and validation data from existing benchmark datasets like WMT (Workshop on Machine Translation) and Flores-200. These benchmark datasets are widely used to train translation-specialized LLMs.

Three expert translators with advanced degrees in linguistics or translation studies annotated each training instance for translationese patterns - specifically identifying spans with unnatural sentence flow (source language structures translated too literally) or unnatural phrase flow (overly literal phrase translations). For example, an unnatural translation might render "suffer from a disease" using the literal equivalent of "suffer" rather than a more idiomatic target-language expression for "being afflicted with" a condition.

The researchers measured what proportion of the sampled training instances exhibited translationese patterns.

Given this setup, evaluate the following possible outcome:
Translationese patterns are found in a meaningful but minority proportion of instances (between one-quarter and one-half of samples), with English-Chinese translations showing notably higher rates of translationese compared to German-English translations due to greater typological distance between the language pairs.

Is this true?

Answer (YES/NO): YES